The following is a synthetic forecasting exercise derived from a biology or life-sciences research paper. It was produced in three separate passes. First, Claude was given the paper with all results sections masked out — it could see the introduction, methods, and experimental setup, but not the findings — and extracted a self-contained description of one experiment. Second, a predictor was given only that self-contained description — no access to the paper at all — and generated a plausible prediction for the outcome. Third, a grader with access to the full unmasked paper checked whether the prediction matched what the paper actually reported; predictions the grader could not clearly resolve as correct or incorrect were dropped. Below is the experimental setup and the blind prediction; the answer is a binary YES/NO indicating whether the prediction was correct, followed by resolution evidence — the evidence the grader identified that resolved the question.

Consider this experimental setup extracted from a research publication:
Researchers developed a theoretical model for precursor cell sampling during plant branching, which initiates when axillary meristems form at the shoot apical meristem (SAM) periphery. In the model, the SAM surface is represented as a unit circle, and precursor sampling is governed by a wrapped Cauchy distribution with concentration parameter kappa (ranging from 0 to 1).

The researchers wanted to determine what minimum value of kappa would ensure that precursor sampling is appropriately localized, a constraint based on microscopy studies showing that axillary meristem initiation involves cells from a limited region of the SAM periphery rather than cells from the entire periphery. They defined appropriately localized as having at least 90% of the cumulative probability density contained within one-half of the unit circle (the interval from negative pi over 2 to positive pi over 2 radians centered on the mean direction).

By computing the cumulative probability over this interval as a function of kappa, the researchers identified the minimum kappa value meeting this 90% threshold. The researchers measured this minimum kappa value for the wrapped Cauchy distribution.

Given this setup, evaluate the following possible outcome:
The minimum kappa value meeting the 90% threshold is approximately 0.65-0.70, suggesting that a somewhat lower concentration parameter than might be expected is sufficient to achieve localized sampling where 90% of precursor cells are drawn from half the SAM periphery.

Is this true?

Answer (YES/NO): YES